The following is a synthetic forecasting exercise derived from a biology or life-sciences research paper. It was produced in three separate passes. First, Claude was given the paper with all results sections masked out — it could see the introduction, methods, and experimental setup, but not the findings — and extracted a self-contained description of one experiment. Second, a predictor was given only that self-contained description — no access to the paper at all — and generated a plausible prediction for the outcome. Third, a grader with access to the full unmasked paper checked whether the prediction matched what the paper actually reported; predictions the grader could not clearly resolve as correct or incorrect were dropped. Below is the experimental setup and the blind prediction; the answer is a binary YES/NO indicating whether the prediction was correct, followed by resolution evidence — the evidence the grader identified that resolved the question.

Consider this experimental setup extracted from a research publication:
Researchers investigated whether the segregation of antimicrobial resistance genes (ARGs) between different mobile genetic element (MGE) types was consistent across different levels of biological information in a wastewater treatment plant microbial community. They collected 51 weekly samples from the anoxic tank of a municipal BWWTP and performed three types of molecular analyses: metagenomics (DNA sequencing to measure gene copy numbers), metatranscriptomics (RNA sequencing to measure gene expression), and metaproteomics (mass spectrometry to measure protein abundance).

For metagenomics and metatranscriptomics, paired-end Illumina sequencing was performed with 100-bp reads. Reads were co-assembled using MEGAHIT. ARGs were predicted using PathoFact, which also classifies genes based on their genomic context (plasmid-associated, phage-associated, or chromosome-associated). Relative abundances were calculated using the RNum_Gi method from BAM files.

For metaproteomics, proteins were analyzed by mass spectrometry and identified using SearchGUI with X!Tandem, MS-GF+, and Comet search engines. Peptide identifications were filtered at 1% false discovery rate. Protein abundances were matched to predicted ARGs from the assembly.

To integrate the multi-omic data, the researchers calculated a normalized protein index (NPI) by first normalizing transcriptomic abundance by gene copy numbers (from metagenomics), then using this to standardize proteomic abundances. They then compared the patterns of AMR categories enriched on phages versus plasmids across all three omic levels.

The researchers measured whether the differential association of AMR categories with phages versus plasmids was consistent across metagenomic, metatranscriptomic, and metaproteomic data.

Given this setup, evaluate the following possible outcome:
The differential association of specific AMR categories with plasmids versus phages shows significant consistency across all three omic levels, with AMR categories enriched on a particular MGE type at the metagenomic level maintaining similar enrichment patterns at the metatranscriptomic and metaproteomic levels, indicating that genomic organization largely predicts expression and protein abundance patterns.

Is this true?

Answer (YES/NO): YES